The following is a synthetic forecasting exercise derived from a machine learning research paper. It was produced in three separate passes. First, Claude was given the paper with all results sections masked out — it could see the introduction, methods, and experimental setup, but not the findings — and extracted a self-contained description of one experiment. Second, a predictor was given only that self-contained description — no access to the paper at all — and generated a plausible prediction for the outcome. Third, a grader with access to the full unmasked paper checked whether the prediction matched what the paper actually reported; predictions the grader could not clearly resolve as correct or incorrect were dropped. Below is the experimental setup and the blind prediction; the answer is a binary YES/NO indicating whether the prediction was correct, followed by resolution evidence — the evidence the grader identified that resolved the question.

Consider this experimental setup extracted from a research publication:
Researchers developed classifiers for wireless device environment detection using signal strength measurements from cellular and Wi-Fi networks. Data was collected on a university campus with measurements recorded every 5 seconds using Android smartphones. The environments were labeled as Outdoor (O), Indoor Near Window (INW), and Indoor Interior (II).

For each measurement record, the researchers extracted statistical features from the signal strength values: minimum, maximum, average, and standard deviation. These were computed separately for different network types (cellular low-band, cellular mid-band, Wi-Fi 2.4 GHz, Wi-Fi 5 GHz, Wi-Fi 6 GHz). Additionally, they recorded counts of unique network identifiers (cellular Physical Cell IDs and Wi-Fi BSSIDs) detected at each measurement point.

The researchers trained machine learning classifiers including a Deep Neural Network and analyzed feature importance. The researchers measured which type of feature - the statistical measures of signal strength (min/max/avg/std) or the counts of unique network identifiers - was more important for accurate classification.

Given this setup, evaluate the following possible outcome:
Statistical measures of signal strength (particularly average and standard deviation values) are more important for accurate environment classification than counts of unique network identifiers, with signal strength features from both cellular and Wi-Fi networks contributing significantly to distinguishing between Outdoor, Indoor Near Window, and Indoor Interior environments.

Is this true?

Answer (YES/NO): NO